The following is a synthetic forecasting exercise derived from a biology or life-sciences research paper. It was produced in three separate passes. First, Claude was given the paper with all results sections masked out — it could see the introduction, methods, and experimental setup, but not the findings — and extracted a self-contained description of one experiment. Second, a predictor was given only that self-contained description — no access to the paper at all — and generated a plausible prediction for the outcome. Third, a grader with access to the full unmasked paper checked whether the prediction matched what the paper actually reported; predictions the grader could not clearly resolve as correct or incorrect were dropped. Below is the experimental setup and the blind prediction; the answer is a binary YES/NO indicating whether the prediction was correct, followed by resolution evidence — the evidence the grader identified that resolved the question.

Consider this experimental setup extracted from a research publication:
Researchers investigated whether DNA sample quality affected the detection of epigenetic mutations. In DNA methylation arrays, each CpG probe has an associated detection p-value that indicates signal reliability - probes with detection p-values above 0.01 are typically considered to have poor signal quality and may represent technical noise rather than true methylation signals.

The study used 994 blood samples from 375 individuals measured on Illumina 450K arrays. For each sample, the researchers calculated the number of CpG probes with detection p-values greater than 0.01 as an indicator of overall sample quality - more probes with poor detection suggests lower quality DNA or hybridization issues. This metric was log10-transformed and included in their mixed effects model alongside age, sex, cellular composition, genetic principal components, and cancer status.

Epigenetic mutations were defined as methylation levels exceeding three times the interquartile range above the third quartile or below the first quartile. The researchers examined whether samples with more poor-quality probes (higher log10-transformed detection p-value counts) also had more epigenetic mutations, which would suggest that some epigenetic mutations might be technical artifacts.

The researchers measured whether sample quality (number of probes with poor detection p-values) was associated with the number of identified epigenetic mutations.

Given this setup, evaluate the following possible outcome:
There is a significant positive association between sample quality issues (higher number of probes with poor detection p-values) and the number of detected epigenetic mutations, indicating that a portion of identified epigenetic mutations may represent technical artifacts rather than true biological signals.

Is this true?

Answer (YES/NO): YES